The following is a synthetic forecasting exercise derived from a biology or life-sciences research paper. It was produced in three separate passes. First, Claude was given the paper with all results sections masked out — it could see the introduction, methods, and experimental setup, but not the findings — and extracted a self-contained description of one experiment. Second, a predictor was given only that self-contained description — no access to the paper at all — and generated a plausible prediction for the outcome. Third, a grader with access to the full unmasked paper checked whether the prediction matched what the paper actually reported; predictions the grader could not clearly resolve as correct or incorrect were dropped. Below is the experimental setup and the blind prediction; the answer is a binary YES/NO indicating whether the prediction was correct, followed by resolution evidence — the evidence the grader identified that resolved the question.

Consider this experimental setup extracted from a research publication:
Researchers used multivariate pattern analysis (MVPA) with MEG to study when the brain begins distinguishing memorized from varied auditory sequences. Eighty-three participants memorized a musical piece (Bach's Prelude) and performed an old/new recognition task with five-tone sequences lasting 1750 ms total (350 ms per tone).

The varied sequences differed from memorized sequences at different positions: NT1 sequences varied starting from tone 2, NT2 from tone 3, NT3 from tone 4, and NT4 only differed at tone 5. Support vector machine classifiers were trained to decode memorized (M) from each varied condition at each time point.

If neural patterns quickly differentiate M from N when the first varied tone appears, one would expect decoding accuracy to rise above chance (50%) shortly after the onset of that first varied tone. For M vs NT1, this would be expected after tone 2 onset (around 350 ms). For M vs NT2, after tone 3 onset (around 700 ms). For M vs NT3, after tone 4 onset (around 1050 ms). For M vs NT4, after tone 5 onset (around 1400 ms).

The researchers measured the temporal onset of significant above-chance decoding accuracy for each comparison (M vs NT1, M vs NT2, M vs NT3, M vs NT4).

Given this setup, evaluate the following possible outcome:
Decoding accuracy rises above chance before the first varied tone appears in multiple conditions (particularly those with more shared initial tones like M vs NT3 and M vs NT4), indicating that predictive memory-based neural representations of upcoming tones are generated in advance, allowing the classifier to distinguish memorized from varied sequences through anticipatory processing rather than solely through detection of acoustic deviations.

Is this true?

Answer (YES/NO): NO